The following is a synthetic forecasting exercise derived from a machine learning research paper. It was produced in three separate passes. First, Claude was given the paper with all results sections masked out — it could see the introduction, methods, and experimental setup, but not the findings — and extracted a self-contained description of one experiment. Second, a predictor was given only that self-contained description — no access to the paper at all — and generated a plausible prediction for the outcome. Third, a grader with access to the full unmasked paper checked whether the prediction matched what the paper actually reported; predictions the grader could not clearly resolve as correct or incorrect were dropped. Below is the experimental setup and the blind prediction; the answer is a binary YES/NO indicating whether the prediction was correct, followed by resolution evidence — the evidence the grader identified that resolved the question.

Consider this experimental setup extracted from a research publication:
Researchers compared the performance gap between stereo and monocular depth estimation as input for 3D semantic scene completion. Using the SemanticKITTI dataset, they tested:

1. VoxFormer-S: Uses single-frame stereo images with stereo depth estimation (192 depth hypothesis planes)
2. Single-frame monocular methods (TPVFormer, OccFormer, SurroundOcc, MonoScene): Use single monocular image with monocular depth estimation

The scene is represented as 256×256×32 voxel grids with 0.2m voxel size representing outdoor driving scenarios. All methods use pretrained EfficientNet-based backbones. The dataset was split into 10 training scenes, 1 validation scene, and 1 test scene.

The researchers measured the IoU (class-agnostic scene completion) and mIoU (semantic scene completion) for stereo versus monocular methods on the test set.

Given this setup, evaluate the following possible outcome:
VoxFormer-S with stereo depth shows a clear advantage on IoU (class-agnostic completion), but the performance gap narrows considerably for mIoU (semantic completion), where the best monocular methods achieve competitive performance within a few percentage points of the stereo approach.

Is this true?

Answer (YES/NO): YES